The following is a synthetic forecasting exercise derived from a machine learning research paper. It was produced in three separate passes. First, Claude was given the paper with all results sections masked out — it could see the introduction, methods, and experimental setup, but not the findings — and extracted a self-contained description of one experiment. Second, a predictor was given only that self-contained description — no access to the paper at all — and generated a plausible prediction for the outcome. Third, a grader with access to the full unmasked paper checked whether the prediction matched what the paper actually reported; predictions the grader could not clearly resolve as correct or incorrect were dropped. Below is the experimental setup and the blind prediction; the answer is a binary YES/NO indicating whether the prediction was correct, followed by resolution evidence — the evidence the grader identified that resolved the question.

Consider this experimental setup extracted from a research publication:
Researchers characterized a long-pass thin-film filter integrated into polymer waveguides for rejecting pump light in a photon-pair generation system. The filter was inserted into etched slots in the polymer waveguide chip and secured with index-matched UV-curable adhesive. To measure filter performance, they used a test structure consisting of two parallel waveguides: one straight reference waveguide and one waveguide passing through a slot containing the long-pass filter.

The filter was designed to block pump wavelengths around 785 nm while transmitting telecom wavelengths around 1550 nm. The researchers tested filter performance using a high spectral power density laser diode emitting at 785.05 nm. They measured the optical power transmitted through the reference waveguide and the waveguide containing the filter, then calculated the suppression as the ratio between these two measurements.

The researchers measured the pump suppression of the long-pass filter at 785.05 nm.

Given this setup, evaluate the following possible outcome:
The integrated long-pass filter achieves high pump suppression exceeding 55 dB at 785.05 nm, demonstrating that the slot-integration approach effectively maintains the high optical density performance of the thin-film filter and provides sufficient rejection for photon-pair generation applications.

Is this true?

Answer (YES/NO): YES